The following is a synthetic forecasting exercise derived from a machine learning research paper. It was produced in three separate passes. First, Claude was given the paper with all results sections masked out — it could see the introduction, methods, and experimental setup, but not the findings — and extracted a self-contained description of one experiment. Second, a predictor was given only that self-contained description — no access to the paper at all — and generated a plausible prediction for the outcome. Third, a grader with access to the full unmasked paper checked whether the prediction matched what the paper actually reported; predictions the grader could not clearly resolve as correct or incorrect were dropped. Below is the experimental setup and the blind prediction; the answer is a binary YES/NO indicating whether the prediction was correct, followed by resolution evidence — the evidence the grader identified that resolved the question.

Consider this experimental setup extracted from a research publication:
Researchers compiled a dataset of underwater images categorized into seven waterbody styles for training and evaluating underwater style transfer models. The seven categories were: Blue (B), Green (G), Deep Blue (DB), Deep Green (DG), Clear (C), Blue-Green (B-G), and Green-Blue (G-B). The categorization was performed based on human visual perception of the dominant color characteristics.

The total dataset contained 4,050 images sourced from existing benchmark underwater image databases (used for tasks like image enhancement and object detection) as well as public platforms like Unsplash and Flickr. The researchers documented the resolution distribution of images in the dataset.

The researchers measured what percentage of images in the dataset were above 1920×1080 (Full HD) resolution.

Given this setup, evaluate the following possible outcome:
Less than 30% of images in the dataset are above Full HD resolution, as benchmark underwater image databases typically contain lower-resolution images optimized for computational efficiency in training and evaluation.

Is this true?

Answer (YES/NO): NO